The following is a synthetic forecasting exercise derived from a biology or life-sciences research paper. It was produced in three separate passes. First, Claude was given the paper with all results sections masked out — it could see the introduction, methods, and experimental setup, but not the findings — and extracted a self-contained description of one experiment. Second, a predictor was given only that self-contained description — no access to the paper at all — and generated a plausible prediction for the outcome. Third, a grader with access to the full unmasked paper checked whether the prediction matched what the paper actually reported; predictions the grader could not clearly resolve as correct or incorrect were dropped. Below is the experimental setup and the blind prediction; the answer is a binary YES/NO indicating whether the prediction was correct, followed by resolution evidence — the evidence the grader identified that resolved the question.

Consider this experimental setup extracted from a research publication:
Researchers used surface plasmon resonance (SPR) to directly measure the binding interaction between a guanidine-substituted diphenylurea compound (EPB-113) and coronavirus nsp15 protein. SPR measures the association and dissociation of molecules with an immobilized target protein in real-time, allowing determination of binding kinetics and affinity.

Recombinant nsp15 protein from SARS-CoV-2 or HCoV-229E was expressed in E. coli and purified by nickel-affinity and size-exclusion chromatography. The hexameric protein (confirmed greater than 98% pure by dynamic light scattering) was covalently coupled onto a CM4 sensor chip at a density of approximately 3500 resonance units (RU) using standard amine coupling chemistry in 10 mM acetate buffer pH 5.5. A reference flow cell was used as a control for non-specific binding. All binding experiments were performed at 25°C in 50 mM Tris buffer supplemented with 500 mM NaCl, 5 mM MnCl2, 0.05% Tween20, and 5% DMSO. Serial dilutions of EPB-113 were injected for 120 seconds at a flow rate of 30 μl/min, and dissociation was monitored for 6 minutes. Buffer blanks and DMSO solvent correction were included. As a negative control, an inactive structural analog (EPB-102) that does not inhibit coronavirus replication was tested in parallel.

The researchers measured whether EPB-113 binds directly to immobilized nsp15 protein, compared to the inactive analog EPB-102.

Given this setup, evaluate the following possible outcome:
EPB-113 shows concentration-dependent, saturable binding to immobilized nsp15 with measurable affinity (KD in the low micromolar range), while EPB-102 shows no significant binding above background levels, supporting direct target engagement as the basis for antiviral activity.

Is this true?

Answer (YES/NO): NO